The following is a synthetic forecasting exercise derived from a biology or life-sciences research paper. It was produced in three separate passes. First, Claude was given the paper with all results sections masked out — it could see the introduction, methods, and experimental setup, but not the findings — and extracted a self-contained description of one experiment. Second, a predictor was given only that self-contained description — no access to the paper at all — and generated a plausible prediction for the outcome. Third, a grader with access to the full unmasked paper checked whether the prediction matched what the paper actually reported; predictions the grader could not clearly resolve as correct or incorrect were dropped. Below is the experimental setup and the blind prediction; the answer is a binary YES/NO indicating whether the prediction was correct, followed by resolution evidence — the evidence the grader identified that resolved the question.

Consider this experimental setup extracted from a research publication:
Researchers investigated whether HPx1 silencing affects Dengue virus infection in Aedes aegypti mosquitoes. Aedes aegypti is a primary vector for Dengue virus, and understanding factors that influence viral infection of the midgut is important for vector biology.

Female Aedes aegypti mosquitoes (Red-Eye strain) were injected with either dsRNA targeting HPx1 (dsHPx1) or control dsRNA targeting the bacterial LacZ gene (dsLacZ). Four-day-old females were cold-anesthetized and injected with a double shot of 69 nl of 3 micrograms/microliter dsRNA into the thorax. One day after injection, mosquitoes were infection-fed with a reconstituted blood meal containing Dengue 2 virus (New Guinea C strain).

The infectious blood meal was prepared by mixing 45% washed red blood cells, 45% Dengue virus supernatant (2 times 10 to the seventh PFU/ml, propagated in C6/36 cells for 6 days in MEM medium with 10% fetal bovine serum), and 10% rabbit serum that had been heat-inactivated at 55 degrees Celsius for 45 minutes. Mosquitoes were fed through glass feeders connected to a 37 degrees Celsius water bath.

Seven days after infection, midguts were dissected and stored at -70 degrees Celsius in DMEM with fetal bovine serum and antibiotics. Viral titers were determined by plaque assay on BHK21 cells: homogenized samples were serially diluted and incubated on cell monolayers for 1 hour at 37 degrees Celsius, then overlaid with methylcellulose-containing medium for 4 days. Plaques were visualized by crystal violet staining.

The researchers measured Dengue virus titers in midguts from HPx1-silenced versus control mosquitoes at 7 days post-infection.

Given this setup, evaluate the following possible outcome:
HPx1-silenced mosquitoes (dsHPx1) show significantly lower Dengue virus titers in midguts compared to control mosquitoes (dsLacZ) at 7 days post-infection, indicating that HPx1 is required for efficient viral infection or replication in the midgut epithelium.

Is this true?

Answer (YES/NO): YES